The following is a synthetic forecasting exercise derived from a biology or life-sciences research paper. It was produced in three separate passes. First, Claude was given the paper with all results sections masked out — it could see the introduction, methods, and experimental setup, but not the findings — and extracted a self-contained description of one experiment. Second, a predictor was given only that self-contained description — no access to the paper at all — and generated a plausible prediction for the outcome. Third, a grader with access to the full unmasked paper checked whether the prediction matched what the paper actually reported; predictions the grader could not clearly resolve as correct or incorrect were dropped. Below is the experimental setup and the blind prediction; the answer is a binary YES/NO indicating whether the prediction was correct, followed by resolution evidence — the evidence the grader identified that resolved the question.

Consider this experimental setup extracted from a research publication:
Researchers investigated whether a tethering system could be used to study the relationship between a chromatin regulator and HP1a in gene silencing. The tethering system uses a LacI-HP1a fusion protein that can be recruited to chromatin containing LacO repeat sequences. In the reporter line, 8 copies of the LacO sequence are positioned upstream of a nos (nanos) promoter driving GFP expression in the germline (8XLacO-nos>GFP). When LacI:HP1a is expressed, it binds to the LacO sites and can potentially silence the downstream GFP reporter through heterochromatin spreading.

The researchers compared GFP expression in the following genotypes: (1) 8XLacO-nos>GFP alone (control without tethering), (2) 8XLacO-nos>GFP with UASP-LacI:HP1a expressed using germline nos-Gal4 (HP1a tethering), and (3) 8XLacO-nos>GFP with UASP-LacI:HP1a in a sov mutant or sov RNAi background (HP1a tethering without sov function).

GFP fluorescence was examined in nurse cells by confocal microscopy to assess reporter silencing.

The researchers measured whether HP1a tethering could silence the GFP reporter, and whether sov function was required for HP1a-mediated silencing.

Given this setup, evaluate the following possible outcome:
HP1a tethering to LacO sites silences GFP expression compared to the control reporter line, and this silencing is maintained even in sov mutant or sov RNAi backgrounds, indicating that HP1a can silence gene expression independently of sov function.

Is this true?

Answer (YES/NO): YES